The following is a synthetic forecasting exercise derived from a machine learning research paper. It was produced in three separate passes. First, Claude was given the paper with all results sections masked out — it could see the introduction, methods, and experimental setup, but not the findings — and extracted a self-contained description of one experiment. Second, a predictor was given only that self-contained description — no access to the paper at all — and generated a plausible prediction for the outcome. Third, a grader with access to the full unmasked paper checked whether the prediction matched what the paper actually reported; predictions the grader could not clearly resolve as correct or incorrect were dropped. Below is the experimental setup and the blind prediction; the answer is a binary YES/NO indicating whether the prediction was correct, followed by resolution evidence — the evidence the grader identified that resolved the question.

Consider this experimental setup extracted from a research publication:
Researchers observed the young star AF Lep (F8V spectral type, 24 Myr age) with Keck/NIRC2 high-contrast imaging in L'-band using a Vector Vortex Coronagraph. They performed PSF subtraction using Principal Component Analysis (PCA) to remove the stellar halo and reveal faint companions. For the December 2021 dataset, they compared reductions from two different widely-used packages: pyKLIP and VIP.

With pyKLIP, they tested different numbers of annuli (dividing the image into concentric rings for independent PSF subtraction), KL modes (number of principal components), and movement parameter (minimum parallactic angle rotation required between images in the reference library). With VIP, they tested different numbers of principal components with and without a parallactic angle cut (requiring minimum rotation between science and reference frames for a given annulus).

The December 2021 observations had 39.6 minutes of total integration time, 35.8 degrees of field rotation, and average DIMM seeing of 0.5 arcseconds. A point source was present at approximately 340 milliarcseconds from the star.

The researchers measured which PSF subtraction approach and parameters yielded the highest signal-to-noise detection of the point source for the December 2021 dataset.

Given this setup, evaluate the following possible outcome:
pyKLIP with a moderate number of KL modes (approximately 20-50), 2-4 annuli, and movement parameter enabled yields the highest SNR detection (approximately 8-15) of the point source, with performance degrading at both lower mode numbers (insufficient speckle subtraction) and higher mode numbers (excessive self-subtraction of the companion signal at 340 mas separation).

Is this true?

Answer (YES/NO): NO